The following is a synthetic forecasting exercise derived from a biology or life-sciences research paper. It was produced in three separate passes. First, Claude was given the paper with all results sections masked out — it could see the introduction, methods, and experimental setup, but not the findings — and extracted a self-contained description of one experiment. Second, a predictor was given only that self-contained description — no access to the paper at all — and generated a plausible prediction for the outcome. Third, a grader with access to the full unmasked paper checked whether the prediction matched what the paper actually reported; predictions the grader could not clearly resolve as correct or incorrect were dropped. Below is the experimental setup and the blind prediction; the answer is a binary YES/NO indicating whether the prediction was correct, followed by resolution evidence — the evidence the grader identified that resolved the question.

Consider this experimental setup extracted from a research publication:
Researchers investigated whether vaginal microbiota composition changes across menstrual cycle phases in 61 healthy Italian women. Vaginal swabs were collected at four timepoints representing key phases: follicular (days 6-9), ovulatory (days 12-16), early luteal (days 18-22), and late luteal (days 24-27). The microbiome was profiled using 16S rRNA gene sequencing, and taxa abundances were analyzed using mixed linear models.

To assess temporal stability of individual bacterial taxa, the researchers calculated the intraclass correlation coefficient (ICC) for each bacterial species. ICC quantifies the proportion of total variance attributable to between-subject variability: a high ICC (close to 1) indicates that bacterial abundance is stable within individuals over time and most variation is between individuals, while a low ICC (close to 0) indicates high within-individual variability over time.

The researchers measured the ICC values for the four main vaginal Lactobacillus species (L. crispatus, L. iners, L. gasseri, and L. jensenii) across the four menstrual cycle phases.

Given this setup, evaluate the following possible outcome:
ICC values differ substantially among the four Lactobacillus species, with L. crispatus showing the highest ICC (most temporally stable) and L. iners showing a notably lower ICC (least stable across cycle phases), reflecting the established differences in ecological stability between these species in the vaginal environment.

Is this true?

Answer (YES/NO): NO